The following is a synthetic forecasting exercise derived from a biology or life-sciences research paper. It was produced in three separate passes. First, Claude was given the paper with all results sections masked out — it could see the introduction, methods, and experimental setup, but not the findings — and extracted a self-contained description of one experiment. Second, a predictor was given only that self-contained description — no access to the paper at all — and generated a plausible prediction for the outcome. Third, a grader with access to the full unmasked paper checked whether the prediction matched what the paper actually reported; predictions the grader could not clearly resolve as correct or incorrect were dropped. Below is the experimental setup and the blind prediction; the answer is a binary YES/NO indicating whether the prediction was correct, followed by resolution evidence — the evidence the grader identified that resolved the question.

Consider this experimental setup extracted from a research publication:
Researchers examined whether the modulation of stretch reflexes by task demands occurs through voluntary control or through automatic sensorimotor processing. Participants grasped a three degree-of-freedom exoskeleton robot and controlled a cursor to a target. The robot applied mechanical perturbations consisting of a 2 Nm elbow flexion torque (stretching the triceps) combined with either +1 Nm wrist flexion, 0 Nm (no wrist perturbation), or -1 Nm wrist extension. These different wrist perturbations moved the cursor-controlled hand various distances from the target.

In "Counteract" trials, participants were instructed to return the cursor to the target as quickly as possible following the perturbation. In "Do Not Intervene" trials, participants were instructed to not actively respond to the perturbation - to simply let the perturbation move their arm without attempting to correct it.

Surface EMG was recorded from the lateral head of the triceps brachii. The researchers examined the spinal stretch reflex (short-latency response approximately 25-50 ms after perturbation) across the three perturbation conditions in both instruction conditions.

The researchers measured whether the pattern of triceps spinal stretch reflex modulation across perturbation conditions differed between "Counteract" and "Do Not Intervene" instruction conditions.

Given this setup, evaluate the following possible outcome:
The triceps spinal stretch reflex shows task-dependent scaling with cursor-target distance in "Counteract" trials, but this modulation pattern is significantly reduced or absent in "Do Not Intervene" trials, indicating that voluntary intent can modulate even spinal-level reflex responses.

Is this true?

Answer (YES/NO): NO